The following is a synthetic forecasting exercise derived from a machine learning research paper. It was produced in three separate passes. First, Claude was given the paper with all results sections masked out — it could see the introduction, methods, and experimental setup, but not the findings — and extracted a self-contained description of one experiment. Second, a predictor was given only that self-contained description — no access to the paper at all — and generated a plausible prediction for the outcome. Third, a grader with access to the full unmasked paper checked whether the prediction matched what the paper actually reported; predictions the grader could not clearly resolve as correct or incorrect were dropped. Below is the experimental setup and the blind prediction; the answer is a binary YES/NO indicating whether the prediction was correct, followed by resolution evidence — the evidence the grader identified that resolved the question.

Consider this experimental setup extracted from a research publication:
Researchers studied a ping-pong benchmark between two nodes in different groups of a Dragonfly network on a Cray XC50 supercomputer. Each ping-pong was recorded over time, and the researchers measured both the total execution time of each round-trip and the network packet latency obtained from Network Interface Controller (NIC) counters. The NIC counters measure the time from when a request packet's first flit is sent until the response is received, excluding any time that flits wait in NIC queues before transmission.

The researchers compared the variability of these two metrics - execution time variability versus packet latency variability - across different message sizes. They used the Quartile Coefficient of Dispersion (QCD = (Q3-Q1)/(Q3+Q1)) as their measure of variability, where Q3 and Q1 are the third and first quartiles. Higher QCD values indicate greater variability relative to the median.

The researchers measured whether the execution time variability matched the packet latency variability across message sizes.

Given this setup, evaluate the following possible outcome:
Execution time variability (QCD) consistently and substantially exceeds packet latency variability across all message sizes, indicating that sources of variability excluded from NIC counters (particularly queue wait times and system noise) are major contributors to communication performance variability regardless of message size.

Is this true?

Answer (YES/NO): NO